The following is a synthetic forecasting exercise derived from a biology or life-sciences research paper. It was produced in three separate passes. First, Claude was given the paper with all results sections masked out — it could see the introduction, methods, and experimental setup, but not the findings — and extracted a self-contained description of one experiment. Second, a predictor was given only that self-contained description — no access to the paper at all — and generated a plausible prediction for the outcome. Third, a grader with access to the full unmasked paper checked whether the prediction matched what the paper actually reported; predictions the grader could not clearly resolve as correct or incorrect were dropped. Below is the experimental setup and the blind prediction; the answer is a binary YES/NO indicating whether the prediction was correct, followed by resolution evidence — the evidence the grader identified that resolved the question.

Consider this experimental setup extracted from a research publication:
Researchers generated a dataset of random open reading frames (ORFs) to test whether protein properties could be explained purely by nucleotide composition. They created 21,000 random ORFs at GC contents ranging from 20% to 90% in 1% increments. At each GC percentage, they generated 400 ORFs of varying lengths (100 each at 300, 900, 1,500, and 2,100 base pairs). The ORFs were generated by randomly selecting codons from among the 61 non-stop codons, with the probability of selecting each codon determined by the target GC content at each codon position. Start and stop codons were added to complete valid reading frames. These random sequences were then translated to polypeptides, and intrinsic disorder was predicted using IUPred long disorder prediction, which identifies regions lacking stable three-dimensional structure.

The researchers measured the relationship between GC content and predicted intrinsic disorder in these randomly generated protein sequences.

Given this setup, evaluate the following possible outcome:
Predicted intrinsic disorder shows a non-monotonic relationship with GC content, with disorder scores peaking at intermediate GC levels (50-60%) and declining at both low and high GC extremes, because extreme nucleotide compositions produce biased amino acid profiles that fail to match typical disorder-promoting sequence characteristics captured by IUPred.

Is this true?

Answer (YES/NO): NO